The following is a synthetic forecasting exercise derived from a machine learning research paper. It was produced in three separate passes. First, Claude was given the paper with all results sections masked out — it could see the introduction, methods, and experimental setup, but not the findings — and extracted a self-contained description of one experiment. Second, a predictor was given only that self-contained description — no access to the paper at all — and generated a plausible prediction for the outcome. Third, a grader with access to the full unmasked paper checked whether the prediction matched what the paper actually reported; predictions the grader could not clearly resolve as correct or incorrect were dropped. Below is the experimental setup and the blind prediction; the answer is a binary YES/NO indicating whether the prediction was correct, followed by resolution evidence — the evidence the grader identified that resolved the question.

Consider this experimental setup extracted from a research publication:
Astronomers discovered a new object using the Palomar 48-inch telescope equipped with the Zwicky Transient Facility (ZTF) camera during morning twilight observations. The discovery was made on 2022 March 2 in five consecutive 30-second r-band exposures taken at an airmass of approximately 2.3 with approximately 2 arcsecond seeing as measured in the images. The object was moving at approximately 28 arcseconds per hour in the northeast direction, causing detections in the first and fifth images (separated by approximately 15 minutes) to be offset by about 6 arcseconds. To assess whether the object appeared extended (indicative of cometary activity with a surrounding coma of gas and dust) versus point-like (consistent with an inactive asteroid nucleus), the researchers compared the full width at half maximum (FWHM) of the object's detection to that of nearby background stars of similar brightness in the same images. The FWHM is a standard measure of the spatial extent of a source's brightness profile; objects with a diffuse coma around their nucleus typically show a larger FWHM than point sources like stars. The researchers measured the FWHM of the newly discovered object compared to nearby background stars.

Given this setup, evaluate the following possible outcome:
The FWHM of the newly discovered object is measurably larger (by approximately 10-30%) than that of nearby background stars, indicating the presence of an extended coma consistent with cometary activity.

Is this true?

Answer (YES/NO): NO